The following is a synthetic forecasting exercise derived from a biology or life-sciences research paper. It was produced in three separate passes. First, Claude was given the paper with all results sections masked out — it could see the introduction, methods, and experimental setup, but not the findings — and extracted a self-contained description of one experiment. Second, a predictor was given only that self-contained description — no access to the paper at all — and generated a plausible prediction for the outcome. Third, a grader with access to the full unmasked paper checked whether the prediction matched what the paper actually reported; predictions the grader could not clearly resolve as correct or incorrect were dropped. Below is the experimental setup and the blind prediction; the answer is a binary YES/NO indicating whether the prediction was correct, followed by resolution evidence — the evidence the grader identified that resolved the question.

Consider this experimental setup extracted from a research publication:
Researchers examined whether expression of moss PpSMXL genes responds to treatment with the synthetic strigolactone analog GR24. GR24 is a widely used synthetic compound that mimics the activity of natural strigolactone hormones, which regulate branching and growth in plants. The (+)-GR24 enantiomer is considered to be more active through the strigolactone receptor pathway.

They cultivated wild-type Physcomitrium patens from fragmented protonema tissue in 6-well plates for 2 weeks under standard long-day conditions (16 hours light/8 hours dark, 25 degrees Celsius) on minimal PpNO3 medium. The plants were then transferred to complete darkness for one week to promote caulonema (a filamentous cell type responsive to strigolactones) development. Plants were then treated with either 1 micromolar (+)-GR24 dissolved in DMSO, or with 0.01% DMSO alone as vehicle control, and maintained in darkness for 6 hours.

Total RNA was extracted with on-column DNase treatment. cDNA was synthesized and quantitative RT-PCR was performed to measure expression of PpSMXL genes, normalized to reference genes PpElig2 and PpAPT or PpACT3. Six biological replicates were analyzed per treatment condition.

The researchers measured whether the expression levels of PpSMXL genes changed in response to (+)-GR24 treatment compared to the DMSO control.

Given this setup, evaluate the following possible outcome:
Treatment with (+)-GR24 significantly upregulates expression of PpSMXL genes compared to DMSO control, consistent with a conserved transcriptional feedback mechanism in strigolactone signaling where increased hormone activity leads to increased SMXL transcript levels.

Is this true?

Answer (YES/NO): NO